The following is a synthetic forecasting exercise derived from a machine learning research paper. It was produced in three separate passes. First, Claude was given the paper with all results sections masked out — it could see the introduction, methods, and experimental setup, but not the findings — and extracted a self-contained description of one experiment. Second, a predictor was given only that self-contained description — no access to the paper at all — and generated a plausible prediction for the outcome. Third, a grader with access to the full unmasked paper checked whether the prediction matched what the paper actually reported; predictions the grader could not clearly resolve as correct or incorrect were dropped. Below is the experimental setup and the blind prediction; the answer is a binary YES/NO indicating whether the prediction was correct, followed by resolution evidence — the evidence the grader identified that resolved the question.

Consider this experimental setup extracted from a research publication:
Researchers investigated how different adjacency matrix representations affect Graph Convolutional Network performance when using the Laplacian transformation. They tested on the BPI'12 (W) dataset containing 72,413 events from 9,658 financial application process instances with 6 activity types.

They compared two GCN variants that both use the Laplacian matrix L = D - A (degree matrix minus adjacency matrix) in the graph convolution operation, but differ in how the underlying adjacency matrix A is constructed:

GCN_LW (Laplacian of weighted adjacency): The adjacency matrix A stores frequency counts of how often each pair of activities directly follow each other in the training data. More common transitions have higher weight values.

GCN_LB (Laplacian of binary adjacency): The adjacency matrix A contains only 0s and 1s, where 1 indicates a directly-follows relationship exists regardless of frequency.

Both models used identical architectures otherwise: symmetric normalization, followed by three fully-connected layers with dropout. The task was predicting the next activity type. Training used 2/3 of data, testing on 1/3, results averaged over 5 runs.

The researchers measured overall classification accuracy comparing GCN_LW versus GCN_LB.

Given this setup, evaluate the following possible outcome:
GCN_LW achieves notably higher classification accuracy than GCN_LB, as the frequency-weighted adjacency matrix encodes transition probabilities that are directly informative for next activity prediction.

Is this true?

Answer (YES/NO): NO